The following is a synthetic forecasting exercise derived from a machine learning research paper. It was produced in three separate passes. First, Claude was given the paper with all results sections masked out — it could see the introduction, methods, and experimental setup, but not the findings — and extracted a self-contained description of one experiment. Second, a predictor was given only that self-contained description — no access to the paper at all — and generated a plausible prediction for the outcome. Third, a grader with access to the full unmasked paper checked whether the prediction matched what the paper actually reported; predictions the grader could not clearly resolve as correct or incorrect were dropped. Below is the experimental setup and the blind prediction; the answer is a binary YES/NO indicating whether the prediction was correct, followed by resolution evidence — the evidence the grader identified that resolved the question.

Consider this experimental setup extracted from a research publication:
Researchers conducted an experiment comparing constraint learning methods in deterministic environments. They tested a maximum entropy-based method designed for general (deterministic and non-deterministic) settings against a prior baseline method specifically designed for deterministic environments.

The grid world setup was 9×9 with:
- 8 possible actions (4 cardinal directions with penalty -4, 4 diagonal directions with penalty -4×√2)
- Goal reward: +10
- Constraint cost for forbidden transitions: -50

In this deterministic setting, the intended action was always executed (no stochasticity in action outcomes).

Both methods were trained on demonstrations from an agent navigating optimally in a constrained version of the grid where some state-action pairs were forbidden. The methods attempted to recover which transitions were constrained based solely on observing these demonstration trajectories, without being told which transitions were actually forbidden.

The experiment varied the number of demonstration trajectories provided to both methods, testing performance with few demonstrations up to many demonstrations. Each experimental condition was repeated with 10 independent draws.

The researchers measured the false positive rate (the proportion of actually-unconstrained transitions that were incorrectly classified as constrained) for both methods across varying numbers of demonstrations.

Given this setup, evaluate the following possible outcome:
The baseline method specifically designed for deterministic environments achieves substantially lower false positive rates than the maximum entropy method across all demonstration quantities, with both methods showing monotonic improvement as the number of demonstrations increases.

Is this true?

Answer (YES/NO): NO